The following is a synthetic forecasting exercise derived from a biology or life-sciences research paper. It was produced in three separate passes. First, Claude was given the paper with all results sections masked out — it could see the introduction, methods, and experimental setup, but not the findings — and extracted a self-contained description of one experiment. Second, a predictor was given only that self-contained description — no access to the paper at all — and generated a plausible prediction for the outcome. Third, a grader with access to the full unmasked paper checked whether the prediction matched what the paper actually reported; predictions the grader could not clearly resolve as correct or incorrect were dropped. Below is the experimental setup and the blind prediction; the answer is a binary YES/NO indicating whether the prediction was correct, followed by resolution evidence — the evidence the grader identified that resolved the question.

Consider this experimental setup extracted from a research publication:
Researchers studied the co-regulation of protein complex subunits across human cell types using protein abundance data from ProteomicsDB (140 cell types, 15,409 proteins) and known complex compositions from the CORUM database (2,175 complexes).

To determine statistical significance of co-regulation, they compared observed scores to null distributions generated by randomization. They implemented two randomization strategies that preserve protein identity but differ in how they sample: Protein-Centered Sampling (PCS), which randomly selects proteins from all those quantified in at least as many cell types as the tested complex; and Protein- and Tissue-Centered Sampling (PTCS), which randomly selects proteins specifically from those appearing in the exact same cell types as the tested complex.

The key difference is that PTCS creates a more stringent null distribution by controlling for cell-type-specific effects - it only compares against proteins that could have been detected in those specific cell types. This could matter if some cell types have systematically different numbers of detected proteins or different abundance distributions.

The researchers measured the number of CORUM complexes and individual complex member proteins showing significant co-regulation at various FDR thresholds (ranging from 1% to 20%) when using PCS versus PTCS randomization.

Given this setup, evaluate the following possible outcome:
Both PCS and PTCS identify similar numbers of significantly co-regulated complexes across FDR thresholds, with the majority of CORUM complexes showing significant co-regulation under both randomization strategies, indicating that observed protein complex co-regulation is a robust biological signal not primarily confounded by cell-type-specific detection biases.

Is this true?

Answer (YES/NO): NO